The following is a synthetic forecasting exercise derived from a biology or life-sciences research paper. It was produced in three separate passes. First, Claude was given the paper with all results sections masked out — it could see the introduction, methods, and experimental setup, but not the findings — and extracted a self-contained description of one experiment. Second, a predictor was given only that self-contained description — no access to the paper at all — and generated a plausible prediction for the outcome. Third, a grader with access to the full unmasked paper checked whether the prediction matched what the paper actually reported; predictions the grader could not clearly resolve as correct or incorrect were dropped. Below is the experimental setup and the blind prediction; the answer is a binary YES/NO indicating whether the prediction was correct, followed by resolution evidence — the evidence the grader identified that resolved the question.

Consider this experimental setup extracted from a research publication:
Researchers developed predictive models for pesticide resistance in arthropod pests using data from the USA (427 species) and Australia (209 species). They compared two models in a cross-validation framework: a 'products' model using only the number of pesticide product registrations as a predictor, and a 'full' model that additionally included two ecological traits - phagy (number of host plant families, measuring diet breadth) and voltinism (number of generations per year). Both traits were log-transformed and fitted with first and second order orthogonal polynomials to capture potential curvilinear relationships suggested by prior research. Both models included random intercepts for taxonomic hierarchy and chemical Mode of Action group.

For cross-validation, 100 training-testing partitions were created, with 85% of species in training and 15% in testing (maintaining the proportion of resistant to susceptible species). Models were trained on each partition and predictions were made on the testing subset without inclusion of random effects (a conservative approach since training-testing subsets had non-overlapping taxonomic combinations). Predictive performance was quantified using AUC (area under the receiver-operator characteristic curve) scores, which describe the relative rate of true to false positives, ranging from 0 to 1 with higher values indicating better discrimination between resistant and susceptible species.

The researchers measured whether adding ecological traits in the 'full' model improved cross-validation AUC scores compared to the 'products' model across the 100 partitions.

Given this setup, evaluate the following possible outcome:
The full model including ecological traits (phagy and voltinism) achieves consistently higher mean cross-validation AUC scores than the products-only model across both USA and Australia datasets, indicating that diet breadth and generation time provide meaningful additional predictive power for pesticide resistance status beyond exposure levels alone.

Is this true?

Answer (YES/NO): NO